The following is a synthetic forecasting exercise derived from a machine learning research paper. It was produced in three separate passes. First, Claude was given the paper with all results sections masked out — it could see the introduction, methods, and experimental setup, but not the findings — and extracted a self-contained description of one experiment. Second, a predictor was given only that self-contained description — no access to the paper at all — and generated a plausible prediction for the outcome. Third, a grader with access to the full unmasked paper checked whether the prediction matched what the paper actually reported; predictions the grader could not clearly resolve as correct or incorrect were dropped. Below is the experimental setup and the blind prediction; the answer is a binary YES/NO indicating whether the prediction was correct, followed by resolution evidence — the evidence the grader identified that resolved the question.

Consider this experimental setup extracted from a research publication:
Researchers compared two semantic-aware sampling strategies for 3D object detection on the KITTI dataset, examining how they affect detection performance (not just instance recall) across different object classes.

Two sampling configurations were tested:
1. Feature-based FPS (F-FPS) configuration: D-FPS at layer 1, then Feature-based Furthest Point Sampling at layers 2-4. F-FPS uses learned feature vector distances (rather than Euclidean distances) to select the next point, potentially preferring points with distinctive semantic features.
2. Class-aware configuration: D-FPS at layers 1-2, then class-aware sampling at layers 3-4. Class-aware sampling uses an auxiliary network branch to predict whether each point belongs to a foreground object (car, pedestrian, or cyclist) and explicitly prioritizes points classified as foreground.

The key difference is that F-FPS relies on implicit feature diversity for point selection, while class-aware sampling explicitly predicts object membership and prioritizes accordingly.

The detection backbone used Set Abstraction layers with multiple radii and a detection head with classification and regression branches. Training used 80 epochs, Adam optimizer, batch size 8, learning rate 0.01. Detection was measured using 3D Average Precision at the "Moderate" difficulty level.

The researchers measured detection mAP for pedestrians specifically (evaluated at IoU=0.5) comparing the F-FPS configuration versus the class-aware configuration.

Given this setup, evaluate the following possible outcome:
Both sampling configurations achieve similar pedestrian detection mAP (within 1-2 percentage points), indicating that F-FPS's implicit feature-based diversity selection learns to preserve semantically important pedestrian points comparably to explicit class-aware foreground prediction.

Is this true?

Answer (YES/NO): NO